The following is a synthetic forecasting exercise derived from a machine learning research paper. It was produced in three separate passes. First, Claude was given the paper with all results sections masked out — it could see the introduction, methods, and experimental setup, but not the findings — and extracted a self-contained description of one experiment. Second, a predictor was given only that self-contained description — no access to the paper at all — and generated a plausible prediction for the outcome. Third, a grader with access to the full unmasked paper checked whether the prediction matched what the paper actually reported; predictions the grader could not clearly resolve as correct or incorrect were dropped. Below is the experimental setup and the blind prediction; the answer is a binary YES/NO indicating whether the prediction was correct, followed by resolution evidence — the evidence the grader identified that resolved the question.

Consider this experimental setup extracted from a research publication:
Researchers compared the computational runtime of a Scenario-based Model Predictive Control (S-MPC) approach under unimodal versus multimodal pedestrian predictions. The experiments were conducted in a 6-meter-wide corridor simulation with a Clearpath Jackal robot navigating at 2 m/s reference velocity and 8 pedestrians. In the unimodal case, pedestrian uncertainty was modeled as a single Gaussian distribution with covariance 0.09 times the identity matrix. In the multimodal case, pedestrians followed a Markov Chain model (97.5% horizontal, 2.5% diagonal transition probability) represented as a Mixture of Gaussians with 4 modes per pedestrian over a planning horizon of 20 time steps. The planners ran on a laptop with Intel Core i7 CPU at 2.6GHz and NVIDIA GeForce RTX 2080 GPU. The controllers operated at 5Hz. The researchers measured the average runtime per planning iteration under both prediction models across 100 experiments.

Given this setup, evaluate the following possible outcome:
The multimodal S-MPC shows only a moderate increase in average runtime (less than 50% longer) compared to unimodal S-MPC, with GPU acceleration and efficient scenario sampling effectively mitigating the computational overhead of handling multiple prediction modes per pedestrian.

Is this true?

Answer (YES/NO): NO